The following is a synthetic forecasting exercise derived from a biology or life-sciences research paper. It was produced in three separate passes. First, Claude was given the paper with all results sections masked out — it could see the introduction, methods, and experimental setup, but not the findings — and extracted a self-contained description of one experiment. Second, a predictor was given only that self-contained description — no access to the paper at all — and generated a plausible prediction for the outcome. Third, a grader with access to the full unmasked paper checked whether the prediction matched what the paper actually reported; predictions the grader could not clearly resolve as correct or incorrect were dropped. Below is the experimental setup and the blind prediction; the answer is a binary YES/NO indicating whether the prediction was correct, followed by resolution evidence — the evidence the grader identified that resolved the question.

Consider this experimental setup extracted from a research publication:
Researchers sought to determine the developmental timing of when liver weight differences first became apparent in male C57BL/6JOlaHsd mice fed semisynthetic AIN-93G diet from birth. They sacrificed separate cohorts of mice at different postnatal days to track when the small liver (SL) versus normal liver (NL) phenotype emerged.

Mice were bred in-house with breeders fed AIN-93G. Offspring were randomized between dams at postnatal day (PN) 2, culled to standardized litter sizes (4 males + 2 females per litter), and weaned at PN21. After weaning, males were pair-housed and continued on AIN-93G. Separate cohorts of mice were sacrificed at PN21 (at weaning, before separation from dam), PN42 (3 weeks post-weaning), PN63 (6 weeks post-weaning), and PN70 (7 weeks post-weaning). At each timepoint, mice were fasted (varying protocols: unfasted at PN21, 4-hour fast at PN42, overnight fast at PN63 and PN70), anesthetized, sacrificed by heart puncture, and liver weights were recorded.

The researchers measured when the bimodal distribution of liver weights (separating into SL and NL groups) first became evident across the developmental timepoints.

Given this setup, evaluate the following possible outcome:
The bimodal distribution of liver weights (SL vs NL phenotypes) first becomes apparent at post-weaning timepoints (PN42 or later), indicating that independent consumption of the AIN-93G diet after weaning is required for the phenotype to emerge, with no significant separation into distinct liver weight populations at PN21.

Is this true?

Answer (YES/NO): YES